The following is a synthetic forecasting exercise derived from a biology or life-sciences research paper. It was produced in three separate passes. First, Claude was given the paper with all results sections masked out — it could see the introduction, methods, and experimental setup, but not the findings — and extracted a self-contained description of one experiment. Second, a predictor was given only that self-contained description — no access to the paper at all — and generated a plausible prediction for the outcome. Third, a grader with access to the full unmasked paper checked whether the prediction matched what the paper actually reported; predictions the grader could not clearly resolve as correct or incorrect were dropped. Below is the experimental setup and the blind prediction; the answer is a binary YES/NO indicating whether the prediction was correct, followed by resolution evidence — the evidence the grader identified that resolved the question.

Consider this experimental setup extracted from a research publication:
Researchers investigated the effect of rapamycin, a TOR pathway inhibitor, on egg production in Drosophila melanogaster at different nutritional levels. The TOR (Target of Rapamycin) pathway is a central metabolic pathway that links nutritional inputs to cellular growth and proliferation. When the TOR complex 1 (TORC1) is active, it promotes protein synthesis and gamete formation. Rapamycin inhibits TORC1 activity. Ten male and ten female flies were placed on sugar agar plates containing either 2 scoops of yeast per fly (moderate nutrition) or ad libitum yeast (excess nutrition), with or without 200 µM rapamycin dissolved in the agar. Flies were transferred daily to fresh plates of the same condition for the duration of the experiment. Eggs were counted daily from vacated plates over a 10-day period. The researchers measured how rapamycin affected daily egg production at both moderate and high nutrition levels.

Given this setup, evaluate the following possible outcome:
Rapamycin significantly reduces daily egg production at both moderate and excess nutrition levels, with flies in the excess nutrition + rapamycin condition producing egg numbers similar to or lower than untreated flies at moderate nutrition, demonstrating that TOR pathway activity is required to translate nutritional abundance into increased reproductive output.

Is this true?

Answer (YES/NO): YES